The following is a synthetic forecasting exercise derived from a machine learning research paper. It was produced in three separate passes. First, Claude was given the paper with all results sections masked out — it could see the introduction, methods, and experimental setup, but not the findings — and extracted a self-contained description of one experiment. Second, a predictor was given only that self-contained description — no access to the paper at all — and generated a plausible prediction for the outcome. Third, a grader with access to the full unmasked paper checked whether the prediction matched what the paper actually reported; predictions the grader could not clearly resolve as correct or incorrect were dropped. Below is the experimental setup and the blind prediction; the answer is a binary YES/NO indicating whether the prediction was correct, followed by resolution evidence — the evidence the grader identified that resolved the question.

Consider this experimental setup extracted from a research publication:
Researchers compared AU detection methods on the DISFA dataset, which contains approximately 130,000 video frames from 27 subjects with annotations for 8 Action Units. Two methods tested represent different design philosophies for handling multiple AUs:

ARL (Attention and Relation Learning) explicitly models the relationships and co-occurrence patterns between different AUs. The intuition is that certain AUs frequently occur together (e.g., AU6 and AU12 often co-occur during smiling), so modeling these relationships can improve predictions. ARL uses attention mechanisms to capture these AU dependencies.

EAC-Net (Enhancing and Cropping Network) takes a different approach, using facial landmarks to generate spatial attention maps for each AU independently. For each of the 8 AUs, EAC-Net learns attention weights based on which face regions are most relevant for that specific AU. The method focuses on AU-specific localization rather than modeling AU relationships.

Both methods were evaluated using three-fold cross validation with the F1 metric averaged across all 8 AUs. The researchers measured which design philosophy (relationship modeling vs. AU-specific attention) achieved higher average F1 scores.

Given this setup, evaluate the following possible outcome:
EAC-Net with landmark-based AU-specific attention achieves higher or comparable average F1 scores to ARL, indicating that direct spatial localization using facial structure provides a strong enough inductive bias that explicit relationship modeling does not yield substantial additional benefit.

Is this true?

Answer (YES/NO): NO